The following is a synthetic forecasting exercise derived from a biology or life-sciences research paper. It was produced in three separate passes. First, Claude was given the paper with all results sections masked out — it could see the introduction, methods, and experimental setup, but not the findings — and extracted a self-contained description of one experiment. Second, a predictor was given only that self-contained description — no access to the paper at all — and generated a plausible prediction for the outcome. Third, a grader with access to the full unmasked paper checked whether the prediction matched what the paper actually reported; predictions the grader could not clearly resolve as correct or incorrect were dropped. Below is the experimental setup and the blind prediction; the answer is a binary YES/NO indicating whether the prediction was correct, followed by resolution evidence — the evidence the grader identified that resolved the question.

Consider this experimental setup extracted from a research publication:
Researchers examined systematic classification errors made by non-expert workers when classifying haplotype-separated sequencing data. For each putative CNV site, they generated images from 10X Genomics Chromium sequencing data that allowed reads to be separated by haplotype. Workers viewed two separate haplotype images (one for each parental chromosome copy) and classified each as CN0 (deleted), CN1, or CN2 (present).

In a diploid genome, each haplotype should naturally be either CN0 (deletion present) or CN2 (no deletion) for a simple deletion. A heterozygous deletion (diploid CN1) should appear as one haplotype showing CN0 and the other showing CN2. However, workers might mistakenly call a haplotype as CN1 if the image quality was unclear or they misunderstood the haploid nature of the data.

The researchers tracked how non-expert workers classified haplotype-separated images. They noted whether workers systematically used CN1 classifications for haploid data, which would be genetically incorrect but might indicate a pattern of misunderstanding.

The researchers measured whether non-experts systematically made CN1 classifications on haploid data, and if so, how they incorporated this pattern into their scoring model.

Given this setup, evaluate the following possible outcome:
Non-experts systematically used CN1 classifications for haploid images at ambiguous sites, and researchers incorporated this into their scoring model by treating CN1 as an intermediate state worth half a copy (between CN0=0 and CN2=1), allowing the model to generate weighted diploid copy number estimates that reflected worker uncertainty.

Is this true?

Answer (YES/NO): NO